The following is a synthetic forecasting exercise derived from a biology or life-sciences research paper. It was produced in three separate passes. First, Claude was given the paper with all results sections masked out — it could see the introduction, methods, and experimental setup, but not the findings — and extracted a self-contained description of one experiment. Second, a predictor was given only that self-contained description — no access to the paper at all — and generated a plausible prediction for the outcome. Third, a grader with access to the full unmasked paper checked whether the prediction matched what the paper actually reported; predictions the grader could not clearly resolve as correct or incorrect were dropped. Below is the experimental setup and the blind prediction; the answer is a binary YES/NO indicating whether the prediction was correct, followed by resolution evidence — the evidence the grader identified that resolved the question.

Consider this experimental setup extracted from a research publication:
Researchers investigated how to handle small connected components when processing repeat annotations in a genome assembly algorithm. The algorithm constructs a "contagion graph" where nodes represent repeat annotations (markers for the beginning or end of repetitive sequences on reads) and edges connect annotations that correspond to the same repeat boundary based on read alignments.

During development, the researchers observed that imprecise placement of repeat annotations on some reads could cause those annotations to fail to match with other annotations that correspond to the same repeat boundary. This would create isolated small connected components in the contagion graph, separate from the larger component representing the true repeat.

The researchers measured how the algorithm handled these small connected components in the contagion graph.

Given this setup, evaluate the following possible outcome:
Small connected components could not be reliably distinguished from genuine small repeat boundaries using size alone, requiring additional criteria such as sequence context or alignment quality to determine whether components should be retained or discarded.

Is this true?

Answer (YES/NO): NO